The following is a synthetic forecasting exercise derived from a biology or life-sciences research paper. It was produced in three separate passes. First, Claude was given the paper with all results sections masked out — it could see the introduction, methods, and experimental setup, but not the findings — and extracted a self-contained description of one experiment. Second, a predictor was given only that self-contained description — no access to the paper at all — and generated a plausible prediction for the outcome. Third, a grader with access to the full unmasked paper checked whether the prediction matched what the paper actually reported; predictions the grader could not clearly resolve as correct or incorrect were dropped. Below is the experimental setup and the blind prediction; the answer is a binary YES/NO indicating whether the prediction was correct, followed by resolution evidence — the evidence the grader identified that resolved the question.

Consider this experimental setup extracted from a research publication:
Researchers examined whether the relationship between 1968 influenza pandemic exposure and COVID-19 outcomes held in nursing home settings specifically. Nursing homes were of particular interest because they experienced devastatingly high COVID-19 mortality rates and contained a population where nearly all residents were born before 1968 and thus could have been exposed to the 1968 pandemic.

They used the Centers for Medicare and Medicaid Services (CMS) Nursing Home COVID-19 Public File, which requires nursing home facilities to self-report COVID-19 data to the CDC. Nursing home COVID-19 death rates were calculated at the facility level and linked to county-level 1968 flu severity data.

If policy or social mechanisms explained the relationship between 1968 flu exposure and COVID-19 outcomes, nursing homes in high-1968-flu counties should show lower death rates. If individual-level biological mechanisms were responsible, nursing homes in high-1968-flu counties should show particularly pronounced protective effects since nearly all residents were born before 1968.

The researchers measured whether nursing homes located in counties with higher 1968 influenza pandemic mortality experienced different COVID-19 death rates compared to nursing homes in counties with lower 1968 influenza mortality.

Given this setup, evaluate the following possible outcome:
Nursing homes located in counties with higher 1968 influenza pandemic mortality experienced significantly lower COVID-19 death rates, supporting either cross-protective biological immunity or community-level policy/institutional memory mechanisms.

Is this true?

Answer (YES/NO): YES